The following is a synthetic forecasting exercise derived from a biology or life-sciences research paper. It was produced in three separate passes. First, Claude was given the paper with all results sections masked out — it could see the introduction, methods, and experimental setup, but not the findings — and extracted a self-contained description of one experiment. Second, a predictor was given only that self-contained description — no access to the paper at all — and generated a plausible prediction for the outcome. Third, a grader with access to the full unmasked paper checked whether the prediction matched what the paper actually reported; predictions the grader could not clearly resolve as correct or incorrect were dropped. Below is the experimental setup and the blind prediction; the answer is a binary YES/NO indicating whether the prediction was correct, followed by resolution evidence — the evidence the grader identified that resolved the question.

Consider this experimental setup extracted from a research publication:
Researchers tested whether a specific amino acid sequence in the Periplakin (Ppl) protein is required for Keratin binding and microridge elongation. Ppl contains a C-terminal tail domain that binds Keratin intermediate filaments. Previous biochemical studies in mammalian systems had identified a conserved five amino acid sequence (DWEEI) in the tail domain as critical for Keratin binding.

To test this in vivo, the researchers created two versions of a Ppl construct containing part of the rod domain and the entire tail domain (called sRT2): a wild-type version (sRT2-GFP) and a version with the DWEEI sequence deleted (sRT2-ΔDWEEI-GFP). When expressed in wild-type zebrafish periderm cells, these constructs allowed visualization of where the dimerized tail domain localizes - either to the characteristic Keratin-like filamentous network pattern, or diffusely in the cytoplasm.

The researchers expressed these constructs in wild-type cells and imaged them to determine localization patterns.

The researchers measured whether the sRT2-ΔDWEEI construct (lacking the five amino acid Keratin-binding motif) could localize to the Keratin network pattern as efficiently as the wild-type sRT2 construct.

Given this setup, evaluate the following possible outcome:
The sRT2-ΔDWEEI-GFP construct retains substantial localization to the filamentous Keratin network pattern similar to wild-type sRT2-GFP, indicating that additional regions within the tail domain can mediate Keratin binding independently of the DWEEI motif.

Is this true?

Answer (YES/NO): NO